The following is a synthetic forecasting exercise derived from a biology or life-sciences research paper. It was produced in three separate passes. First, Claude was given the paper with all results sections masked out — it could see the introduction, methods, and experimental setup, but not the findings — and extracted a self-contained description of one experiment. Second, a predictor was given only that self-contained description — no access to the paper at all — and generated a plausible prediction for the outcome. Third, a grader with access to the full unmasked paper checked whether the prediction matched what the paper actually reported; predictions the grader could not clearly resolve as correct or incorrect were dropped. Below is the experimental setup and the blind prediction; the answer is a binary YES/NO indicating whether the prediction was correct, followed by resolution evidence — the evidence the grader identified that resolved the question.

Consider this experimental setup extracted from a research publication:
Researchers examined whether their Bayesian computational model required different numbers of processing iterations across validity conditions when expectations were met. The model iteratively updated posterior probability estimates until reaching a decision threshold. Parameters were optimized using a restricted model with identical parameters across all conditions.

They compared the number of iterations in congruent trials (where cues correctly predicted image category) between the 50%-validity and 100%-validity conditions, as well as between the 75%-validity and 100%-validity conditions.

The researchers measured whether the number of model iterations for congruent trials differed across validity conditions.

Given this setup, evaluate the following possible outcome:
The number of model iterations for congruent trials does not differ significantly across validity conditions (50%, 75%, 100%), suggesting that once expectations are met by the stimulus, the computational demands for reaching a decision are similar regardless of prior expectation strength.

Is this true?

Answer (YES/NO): YES